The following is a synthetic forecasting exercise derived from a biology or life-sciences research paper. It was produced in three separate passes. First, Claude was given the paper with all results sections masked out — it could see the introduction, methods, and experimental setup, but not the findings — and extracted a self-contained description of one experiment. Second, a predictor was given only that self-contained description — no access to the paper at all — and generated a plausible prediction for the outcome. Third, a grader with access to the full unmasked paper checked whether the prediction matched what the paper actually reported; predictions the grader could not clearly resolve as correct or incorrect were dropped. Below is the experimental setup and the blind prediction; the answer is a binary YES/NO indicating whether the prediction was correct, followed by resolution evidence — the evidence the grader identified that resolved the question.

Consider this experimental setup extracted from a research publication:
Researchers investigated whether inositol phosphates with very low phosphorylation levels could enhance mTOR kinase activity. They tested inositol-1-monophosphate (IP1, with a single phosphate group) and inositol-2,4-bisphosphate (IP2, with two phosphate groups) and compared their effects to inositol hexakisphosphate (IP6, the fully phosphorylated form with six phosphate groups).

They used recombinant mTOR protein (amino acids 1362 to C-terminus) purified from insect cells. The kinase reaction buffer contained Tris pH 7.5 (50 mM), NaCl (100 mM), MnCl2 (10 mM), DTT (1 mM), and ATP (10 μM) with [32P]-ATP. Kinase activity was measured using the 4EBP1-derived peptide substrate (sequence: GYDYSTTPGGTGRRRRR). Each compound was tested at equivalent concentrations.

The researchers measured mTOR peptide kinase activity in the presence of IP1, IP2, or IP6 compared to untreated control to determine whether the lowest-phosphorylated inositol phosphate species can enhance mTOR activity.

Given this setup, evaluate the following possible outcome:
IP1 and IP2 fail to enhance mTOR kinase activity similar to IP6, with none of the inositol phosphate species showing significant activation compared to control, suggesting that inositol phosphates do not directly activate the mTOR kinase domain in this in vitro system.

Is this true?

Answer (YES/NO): NO